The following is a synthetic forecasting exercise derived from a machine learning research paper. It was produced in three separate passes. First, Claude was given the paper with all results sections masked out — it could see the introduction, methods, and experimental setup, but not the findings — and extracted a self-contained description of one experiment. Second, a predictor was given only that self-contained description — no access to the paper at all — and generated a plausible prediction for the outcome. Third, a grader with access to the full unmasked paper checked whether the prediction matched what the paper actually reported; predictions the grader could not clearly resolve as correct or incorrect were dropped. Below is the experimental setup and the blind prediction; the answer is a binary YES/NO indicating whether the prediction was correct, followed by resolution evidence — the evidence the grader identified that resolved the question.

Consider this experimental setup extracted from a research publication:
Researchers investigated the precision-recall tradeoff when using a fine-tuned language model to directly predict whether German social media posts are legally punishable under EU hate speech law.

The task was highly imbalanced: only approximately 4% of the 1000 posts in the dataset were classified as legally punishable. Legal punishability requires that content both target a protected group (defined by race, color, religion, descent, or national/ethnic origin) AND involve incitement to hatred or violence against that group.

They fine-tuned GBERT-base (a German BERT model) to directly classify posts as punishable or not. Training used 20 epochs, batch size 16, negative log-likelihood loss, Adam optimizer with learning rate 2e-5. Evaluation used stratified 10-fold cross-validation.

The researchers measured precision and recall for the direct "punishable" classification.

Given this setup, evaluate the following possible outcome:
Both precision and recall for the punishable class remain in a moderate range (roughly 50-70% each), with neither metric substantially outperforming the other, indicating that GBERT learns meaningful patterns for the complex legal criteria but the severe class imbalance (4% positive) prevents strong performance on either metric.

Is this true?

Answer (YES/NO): NO